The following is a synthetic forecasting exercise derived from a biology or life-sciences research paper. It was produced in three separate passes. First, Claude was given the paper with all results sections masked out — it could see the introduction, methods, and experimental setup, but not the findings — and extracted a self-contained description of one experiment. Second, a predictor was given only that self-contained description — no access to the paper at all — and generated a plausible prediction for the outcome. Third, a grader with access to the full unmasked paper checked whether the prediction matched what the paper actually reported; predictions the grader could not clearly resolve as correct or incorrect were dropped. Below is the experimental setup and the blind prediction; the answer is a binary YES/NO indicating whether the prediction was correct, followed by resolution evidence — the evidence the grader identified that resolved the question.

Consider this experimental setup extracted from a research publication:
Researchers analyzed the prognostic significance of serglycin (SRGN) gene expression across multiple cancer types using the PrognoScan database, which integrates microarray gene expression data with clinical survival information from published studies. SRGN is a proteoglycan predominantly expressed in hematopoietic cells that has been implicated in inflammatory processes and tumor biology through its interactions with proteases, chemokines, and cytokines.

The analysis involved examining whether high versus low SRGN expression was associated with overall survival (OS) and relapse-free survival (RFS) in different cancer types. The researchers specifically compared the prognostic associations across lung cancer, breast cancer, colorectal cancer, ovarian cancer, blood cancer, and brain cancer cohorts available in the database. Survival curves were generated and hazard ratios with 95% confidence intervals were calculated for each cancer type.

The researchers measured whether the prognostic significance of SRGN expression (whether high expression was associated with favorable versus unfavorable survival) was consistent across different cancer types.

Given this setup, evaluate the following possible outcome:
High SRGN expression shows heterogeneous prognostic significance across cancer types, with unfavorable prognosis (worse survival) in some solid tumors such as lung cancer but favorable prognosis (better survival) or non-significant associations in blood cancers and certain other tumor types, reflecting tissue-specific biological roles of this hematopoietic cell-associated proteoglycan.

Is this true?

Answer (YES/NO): NO